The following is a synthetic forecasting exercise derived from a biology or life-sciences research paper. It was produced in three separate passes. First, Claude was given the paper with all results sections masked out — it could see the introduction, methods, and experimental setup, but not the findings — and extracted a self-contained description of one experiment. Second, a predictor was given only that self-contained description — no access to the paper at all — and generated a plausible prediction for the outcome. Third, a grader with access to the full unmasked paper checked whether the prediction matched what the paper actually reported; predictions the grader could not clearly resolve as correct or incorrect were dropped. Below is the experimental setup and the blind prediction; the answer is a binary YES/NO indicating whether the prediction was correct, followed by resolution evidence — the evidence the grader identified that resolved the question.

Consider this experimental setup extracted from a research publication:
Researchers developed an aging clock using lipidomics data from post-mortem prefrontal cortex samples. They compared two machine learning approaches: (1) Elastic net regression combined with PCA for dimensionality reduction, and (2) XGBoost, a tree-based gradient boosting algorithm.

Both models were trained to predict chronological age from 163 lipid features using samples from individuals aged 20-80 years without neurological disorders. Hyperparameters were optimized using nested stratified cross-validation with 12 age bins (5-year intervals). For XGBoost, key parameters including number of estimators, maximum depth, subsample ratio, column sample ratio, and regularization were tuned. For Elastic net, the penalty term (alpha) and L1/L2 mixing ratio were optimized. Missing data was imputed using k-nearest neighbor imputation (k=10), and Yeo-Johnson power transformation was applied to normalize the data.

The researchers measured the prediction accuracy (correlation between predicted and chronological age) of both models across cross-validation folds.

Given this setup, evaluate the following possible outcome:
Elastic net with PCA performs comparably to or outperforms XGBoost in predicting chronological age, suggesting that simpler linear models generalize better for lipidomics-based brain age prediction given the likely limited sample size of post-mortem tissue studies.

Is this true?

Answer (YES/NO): YES